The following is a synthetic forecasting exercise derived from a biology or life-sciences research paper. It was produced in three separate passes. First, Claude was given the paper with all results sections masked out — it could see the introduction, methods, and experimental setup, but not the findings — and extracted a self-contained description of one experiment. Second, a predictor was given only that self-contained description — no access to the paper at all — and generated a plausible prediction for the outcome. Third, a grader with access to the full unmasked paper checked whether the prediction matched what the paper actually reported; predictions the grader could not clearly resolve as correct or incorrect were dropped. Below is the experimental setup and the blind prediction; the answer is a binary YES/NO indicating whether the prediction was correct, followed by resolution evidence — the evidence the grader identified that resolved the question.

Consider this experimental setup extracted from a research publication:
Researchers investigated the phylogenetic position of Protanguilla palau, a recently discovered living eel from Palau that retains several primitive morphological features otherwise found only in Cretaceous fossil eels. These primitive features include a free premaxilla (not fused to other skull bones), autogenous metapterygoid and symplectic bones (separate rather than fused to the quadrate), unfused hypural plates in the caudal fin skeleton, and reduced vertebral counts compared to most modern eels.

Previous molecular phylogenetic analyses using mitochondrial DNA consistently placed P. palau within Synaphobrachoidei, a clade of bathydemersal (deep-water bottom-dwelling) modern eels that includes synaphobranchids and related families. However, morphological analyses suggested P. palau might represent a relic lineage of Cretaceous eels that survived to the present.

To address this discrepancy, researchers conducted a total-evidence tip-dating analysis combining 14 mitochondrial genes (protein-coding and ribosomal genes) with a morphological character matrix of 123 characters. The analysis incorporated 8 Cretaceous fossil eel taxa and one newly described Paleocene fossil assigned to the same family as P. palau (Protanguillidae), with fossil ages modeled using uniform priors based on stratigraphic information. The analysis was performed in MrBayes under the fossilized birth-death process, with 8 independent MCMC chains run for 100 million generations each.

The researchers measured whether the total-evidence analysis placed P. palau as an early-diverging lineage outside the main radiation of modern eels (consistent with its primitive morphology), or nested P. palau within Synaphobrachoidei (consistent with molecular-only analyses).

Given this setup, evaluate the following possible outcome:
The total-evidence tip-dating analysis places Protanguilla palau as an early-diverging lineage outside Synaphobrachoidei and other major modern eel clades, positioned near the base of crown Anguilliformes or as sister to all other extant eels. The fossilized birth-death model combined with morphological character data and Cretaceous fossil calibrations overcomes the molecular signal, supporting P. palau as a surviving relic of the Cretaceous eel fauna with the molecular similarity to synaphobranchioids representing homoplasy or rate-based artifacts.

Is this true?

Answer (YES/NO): NO